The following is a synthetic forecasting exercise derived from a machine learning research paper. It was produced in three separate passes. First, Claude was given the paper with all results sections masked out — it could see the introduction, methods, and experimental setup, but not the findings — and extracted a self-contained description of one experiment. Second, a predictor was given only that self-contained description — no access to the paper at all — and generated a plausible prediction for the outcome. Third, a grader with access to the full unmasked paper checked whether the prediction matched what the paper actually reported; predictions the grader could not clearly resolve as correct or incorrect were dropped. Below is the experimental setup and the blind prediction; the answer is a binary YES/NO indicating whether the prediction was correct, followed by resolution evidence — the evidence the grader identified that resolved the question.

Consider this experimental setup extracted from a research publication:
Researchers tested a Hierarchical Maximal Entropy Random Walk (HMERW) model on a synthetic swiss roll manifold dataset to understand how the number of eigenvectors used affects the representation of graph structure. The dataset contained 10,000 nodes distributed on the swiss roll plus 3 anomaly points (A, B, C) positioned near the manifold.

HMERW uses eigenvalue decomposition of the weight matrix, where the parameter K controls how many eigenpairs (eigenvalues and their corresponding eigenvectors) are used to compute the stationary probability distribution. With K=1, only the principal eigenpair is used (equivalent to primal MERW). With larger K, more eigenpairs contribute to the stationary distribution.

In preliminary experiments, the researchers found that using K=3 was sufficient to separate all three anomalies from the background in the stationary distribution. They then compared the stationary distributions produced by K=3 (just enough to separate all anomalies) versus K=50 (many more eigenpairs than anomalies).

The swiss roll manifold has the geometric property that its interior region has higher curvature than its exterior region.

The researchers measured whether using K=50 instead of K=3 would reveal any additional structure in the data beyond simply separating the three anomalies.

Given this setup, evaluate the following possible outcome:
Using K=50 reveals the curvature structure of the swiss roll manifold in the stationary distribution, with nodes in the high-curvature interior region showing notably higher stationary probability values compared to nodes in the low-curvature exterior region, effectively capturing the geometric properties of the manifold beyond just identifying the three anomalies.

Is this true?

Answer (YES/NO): YES